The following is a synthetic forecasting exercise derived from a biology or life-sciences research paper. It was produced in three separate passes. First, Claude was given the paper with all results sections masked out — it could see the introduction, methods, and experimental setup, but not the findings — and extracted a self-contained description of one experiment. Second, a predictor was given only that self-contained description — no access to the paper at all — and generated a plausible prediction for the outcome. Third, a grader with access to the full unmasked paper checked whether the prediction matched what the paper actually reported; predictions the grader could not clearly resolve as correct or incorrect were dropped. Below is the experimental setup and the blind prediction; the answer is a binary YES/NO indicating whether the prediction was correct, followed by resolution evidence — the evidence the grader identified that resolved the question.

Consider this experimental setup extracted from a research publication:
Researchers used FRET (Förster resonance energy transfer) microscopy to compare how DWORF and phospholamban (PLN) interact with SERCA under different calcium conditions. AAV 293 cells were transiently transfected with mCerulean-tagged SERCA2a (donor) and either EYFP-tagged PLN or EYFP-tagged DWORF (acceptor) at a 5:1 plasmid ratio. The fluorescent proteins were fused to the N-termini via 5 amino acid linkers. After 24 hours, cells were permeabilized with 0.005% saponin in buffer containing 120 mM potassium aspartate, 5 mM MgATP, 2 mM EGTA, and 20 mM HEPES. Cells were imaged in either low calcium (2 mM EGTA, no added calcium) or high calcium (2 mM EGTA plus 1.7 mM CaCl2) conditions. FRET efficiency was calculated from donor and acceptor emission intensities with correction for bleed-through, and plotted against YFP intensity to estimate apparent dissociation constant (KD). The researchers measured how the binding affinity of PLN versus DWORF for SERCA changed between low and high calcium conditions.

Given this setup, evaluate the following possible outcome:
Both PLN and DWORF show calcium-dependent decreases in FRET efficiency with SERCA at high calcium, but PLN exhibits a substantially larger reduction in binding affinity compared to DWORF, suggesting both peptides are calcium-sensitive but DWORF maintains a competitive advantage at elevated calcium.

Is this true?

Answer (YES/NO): NO